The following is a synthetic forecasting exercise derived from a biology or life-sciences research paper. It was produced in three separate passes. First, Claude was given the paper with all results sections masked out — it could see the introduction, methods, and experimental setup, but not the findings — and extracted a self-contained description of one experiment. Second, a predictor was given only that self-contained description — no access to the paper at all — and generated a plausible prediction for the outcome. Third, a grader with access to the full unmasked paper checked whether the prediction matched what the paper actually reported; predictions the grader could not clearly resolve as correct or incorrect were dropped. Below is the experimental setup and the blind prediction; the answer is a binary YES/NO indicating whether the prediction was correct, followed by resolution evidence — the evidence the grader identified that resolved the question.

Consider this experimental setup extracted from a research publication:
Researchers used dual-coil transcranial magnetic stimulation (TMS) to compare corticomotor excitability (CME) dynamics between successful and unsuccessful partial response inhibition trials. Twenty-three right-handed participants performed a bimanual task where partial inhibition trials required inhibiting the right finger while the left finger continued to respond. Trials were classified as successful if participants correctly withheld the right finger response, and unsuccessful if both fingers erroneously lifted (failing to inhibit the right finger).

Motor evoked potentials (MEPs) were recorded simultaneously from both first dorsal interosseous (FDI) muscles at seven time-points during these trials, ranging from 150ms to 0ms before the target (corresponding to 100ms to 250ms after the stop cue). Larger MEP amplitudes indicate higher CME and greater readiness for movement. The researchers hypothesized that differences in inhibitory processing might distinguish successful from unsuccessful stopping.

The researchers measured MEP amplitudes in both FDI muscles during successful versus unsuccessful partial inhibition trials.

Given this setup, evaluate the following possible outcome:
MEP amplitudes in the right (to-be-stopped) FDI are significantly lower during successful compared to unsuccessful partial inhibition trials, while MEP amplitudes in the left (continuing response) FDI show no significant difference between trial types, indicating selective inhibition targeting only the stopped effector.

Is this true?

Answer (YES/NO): NO